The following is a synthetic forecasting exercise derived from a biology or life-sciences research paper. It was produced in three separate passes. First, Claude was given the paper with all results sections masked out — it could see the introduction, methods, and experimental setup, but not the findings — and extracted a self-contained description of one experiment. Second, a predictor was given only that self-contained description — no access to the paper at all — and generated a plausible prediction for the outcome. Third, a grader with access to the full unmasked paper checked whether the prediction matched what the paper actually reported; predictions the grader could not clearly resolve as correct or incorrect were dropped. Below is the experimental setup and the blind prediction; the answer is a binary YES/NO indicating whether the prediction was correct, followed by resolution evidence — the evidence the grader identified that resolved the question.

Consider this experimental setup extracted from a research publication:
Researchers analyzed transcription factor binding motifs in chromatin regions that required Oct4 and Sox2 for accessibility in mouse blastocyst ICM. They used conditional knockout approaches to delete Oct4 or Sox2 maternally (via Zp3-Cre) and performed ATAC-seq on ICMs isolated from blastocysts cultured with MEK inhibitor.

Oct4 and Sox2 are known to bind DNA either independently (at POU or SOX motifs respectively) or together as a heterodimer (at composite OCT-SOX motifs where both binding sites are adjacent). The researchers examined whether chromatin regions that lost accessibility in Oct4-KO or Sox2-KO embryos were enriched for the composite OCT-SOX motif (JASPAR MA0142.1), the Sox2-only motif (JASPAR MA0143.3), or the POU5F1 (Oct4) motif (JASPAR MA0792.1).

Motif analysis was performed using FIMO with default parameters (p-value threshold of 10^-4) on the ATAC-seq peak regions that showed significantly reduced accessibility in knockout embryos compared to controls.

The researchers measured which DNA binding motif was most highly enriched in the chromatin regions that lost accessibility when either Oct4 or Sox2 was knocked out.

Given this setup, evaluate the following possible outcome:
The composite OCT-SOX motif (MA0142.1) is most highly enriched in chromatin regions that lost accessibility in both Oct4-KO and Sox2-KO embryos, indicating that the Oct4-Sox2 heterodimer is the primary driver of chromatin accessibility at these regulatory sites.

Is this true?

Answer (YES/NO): YES